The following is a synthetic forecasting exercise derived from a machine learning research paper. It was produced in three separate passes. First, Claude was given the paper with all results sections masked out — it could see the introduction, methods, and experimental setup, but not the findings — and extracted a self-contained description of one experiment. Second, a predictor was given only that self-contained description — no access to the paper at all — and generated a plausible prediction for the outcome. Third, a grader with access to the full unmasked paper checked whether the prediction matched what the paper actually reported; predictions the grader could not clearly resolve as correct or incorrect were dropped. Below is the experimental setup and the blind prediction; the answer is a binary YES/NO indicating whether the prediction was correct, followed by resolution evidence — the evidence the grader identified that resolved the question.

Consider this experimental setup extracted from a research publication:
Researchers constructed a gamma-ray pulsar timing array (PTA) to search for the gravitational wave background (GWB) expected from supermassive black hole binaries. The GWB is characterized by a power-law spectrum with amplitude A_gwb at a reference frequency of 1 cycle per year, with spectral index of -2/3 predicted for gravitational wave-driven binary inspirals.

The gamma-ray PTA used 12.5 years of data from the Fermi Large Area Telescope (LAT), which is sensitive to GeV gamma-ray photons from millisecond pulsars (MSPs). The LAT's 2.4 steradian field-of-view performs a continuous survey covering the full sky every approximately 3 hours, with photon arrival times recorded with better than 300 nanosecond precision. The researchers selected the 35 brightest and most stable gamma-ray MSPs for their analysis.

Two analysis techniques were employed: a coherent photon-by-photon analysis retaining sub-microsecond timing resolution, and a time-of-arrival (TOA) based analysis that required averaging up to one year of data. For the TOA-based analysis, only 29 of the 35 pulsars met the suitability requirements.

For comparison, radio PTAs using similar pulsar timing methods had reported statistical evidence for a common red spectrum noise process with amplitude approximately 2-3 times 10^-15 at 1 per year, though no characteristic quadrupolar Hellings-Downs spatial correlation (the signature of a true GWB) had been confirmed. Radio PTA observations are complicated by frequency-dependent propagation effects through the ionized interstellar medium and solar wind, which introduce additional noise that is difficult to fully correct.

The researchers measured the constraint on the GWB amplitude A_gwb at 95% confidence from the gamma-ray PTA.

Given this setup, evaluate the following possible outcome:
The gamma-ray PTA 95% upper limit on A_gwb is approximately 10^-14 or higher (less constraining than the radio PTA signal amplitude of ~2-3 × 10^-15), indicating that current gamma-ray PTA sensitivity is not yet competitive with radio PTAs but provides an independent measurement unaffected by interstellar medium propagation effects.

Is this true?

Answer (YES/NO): YES